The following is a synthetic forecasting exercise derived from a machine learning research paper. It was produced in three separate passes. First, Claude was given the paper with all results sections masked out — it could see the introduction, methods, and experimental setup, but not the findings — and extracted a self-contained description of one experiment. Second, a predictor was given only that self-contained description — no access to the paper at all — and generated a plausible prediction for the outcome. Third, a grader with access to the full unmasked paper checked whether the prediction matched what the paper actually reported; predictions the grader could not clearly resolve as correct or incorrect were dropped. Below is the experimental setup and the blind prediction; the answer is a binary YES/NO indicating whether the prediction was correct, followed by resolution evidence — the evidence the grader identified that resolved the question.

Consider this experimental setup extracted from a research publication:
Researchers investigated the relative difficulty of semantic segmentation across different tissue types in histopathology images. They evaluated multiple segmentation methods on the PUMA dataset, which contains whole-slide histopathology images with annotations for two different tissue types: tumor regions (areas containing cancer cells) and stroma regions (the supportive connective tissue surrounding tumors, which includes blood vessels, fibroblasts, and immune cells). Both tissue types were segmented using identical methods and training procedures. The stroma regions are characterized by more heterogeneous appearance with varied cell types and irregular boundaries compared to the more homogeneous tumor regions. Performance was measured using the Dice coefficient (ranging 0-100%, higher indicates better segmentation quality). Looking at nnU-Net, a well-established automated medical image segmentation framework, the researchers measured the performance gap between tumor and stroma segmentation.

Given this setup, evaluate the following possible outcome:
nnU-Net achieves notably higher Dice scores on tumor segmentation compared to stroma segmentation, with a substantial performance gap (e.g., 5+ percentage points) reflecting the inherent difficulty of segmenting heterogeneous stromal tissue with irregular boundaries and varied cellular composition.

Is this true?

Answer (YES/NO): YES